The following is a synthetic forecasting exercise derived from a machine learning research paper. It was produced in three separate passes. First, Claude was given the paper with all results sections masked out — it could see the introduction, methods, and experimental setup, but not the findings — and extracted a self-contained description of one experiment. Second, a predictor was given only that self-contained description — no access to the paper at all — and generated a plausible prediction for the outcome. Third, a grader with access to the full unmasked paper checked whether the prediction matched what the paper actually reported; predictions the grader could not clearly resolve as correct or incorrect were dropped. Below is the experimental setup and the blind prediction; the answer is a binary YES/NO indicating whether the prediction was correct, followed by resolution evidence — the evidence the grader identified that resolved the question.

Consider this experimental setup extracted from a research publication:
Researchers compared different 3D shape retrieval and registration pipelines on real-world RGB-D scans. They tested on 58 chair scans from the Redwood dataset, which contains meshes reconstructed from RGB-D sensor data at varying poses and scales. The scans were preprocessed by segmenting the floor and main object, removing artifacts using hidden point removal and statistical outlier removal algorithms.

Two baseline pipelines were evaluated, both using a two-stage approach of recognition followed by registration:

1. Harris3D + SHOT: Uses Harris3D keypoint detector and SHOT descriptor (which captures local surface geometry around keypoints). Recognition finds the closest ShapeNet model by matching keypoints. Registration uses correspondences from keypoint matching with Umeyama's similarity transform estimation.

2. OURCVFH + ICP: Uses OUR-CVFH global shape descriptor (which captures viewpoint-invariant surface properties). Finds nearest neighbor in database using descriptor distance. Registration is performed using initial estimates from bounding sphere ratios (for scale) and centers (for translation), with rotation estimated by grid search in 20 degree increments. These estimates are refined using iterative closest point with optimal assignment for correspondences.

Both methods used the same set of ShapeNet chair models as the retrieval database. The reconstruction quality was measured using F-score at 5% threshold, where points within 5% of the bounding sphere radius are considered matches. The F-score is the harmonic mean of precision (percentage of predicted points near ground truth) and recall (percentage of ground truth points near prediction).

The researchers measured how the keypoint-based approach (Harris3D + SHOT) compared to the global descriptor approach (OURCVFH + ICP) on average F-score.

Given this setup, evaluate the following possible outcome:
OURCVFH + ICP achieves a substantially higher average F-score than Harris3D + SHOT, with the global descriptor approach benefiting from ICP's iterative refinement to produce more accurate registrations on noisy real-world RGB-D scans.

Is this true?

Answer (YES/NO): YES